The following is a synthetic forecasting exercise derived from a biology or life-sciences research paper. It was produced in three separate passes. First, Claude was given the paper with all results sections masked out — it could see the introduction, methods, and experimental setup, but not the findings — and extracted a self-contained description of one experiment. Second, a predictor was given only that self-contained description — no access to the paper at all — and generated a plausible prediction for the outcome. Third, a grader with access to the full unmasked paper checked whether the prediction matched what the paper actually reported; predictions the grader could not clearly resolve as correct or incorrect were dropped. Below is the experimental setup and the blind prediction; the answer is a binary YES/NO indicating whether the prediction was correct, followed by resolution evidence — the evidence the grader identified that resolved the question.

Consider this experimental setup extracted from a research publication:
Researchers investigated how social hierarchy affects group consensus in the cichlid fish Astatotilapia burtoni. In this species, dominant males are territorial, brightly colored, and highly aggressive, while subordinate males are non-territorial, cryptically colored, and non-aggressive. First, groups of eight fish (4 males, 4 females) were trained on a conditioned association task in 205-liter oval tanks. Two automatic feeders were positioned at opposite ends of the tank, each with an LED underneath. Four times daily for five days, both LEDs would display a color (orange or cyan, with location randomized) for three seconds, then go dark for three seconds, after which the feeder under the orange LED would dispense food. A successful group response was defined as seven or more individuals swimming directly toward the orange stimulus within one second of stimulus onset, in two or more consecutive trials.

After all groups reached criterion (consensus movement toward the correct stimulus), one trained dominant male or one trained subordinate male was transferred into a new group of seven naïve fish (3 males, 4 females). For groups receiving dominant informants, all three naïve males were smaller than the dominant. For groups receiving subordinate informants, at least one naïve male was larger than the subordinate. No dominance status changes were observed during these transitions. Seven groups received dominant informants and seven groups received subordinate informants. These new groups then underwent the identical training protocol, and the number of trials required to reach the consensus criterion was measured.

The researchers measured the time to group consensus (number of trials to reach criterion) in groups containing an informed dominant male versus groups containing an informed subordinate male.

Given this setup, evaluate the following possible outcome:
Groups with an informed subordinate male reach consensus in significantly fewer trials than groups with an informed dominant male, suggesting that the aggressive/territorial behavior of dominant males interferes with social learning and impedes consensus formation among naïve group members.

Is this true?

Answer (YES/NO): YES